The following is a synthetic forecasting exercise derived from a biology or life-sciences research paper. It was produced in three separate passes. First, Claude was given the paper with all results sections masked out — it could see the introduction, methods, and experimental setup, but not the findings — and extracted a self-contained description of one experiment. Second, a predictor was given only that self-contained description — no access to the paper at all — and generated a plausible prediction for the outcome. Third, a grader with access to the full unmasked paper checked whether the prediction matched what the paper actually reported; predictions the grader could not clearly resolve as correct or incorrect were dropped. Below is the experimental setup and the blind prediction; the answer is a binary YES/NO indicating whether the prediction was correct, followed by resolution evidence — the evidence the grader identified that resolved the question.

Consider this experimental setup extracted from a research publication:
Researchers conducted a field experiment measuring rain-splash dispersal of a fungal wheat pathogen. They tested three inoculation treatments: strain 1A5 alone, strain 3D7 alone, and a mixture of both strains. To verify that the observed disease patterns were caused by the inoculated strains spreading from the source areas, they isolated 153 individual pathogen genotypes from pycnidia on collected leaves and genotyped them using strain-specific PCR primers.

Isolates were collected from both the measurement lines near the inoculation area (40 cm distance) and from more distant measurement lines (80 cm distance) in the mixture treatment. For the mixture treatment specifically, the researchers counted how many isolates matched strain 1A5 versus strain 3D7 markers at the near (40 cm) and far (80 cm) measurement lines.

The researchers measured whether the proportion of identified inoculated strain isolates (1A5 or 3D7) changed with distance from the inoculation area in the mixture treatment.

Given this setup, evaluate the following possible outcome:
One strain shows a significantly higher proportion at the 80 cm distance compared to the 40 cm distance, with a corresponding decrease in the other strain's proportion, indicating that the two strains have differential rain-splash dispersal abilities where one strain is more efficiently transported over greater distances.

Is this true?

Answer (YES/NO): NO